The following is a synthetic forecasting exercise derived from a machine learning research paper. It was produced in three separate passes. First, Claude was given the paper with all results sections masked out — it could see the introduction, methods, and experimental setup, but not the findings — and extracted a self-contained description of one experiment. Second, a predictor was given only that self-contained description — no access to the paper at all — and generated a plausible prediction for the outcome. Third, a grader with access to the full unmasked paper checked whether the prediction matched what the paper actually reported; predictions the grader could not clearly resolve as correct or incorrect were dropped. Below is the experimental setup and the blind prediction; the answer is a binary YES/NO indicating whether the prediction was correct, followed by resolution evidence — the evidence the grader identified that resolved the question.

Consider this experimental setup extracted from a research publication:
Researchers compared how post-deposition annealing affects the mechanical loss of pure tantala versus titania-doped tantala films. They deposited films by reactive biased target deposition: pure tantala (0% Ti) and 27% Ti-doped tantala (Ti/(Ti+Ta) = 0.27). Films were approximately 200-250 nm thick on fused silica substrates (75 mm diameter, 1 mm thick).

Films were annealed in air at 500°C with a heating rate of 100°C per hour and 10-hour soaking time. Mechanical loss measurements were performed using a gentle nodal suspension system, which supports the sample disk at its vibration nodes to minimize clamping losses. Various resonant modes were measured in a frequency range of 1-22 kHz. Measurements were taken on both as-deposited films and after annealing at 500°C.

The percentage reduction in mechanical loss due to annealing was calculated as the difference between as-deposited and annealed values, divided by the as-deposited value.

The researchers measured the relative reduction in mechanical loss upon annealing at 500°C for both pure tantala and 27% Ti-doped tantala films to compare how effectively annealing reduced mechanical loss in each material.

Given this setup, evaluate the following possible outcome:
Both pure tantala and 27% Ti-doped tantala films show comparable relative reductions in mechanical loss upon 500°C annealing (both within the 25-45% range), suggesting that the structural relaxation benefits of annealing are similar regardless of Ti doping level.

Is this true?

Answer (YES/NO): NO